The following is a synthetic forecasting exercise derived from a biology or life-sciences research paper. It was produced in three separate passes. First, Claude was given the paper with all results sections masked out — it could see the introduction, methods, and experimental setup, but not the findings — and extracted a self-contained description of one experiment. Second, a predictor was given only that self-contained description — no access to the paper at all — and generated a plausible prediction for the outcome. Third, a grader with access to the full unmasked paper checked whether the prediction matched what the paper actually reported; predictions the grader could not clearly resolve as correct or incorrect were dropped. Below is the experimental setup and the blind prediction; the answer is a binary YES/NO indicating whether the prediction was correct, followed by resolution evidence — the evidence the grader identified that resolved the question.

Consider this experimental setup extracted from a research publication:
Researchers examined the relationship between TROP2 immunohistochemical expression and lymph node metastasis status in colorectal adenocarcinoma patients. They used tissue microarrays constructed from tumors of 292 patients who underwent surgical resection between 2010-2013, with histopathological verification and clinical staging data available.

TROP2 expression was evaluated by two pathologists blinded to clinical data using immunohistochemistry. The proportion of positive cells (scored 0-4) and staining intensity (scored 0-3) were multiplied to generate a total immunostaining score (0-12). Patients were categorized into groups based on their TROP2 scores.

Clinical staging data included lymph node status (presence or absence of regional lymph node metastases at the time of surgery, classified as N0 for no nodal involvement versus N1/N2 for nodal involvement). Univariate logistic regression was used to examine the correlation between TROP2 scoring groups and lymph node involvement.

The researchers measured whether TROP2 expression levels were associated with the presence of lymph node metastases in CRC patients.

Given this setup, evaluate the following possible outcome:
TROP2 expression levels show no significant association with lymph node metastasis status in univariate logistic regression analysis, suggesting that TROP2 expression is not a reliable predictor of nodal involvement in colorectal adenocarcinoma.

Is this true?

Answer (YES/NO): NO